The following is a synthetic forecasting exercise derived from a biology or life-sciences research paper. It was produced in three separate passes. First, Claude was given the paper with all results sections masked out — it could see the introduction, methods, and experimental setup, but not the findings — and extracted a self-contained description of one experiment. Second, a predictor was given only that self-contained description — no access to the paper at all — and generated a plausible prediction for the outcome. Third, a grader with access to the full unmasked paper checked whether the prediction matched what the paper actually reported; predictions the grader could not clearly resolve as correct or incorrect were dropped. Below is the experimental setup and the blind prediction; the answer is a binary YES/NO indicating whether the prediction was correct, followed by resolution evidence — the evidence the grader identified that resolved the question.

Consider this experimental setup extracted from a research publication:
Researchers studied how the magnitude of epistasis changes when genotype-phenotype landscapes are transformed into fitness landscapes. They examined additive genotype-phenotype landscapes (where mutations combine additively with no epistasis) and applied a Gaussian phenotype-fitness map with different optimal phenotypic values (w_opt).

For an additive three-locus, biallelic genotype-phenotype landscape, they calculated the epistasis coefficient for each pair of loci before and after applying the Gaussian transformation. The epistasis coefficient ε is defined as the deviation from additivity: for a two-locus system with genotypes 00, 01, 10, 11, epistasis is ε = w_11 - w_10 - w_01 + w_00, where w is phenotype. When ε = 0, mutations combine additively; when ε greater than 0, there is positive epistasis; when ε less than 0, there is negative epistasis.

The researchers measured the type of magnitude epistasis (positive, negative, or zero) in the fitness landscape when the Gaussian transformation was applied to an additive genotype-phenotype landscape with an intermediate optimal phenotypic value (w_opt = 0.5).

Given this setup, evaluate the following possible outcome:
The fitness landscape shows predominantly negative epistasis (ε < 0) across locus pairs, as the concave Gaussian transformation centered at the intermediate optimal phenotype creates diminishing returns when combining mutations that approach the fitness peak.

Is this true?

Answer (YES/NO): YES